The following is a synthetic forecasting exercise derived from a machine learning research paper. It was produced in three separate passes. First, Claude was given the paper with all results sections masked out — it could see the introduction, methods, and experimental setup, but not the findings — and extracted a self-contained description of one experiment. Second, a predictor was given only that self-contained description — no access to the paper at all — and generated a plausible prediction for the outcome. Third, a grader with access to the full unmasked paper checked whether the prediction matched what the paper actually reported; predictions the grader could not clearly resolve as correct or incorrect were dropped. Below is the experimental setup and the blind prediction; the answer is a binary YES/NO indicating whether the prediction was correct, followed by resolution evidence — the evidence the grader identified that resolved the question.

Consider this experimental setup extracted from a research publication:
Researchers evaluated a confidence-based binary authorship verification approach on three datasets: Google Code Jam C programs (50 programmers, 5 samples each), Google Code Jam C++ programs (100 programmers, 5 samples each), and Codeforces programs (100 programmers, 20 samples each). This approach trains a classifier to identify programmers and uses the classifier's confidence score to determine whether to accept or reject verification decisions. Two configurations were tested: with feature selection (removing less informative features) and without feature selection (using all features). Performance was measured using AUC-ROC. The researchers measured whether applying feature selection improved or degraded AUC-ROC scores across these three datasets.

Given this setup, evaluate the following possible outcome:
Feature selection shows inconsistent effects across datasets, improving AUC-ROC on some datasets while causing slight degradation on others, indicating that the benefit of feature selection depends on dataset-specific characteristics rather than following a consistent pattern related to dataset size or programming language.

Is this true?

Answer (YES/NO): NO